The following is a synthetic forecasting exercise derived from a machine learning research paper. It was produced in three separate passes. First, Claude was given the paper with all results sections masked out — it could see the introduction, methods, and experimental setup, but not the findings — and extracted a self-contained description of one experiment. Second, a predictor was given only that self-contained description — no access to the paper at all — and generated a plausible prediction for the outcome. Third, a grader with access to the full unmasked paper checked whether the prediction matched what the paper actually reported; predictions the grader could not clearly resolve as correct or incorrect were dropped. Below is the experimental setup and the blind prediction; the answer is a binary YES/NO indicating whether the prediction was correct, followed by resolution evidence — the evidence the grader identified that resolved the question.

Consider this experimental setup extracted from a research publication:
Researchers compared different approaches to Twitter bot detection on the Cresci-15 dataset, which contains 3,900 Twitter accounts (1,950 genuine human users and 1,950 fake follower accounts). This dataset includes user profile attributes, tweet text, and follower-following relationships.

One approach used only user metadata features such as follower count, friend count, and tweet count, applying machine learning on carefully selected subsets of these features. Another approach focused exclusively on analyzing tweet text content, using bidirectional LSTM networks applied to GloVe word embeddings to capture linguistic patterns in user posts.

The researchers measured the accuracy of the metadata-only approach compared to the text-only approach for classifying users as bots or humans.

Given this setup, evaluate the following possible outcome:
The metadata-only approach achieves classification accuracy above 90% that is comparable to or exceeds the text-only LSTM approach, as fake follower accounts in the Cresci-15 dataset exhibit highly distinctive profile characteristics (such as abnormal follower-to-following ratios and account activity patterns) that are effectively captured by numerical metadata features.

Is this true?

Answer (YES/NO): NO